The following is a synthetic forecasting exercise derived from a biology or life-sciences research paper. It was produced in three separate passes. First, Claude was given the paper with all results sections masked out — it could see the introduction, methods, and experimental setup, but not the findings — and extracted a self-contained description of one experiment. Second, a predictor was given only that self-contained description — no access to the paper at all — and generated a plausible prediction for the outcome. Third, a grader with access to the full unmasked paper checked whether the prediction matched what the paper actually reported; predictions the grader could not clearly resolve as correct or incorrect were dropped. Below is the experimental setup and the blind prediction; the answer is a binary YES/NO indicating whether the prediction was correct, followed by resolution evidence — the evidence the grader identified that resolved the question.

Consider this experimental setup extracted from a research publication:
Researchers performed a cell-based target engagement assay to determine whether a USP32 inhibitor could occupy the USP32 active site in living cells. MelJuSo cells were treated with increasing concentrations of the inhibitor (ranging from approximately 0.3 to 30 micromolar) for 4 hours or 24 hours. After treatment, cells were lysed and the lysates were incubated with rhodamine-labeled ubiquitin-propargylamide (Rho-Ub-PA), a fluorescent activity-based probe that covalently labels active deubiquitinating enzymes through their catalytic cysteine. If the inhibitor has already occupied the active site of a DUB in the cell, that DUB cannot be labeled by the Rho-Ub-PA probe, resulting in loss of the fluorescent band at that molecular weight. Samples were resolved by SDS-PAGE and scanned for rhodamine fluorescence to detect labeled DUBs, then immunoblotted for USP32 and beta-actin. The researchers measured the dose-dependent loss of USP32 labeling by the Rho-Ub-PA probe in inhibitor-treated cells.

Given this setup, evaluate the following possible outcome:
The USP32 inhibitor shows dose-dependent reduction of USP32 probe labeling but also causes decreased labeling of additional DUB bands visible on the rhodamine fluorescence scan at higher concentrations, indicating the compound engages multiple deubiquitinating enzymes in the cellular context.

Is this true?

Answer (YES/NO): NO